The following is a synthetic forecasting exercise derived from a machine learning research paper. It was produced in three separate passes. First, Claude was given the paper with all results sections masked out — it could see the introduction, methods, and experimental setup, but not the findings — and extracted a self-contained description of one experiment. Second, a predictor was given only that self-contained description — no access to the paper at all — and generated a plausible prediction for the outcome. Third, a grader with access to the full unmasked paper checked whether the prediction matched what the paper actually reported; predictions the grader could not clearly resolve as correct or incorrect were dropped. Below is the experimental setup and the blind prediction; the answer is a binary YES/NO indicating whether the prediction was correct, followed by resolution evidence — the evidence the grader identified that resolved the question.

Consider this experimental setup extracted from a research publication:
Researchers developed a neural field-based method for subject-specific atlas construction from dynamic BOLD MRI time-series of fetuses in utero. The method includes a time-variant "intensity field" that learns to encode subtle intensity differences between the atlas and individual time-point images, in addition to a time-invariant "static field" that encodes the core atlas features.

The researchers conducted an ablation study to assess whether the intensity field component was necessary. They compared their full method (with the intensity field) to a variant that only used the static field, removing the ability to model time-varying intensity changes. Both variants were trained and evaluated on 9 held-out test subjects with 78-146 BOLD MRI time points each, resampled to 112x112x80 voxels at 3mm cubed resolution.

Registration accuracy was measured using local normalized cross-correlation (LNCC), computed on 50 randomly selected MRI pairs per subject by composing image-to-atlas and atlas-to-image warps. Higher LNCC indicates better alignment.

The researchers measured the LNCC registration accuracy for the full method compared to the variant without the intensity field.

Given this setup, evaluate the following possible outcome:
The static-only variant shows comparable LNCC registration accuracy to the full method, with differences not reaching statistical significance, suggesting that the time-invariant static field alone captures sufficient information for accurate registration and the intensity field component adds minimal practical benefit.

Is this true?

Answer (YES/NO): NO